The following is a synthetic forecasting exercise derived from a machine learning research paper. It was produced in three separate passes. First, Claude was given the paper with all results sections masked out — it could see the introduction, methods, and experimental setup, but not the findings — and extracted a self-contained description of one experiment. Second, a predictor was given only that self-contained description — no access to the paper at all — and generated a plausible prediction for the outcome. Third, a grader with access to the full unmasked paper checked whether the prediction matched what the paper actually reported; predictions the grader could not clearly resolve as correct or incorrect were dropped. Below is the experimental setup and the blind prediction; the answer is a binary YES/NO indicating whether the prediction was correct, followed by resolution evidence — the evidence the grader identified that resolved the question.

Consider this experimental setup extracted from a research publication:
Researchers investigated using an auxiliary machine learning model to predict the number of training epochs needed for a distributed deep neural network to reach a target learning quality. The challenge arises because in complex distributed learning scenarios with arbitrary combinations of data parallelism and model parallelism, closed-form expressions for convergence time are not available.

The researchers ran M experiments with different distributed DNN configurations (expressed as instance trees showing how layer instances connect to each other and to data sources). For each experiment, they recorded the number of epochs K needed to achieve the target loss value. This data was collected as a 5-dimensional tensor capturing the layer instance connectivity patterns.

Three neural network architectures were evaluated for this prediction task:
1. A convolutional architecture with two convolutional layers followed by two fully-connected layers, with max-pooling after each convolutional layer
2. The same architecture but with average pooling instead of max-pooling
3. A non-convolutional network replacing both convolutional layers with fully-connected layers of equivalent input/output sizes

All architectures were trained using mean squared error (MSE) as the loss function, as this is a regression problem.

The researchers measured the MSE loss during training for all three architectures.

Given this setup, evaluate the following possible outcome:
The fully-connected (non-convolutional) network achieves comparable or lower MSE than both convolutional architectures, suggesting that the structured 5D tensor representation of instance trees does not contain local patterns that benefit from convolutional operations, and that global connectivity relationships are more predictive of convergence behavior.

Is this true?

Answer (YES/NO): YES